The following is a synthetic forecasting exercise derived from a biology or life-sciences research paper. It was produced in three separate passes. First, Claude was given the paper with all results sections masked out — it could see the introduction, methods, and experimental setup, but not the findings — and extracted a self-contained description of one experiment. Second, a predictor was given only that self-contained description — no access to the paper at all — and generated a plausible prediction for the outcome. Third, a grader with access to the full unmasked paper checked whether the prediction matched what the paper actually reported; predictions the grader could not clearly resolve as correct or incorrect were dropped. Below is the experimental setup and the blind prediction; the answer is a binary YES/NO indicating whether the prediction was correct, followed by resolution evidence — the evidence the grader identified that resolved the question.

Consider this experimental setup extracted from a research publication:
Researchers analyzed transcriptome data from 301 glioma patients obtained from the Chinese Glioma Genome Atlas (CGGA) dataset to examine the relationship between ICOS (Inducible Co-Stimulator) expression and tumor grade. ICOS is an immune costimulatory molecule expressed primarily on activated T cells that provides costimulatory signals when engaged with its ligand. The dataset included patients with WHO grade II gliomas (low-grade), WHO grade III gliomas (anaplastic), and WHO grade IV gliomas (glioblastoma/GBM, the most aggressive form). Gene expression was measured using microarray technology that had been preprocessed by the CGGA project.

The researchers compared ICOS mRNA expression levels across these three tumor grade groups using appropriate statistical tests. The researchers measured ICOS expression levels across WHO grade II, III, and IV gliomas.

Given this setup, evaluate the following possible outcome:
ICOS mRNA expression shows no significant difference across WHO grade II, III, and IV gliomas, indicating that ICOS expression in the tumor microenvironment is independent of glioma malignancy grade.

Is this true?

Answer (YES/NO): NO